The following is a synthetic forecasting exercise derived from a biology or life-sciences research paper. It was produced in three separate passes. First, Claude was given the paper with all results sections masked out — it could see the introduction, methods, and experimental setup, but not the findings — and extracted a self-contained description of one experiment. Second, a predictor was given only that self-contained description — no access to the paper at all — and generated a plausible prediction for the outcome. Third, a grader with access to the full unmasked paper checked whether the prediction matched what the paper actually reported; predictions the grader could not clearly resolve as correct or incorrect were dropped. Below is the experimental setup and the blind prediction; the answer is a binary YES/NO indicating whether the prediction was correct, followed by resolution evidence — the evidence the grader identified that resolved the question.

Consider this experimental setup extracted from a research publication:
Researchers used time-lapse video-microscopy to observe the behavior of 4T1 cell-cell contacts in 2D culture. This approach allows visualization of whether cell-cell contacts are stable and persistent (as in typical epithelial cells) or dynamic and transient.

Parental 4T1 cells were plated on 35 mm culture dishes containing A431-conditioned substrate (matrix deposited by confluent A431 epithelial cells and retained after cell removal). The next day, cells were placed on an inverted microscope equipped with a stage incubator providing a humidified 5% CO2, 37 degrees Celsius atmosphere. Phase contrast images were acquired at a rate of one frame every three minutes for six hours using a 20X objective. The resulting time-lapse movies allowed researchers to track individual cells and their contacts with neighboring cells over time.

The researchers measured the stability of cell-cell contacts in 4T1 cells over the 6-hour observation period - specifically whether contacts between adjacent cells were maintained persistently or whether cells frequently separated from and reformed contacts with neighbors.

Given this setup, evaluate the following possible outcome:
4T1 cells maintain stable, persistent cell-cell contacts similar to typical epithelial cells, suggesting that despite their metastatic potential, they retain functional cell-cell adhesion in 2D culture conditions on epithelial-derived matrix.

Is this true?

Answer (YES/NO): NO